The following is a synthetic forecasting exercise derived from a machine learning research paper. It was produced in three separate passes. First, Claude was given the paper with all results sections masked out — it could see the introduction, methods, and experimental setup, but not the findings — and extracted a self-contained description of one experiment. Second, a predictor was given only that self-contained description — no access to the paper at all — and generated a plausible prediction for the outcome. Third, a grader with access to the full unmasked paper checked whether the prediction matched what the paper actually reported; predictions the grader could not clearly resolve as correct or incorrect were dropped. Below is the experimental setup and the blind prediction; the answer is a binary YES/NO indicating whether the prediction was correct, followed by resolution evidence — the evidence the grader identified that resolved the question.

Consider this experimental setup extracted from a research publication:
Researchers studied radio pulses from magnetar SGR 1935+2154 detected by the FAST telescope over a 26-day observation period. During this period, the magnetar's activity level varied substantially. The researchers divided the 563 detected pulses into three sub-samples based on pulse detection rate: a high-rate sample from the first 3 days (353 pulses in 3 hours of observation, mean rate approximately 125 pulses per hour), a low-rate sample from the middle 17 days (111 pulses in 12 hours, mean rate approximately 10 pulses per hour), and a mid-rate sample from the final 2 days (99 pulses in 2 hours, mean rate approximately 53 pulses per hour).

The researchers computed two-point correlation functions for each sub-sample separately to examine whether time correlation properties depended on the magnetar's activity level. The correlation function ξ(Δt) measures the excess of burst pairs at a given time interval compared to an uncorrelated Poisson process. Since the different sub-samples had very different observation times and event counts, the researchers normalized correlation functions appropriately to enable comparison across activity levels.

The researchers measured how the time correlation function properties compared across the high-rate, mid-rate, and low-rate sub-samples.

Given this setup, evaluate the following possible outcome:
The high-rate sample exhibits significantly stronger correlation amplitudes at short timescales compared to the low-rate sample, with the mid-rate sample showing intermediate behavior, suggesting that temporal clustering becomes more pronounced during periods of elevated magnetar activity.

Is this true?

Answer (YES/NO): NO